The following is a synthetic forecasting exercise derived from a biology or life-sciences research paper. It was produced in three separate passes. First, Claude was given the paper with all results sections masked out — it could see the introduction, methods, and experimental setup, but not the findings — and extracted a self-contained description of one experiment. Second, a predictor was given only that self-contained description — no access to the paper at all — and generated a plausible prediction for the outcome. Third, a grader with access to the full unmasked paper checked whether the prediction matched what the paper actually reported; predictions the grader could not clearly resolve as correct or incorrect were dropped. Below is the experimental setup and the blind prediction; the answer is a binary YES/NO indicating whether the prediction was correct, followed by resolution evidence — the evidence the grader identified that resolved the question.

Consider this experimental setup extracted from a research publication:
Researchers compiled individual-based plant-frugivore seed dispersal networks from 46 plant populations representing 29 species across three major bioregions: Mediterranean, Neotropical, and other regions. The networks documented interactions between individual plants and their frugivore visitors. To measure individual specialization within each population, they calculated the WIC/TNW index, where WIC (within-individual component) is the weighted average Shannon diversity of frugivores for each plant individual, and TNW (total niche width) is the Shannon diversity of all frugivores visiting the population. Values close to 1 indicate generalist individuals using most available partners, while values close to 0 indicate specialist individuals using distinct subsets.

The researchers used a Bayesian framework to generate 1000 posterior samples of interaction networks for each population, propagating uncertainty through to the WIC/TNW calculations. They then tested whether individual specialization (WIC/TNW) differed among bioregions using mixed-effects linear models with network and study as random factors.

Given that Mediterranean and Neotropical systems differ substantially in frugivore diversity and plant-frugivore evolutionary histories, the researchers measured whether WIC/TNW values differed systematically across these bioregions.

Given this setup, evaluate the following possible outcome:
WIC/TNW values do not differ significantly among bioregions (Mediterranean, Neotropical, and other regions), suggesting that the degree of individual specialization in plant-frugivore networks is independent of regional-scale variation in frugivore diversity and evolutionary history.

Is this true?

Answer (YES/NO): NO